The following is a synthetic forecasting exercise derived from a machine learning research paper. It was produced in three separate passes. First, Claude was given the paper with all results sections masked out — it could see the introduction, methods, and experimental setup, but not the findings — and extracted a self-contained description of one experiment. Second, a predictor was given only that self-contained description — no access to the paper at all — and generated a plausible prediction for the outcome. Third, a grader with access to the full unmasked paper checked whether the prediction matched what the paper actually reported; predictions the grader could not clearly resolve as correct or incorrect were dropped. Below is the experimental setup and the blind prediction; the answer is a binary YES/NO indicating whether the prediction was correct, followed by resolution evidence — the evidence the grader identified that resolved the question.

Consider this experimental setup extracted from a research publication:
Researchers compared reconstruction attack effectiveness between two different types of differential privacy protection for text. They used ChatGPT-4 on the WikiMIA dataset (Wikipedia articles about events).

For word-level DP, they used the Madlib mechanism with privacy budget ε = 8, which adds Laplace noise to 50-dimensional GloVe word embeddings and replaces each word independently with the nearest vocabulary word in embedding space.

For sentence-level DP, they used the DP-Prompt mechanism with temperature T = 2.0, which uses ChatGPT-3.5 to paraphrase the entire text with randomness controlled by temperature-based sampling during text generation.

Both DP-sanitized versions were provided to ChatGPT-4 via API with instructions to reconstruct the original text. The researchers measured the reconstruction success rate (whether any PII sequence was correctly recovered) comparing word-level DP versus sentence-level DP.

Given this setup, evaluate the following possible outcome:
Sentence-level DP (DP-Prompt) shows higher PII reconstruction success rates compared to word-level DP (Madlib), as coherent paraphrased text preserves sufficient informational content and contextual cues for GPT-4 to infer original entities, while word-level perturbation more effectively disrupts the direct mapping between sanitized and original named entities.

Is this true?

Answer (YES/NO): NO